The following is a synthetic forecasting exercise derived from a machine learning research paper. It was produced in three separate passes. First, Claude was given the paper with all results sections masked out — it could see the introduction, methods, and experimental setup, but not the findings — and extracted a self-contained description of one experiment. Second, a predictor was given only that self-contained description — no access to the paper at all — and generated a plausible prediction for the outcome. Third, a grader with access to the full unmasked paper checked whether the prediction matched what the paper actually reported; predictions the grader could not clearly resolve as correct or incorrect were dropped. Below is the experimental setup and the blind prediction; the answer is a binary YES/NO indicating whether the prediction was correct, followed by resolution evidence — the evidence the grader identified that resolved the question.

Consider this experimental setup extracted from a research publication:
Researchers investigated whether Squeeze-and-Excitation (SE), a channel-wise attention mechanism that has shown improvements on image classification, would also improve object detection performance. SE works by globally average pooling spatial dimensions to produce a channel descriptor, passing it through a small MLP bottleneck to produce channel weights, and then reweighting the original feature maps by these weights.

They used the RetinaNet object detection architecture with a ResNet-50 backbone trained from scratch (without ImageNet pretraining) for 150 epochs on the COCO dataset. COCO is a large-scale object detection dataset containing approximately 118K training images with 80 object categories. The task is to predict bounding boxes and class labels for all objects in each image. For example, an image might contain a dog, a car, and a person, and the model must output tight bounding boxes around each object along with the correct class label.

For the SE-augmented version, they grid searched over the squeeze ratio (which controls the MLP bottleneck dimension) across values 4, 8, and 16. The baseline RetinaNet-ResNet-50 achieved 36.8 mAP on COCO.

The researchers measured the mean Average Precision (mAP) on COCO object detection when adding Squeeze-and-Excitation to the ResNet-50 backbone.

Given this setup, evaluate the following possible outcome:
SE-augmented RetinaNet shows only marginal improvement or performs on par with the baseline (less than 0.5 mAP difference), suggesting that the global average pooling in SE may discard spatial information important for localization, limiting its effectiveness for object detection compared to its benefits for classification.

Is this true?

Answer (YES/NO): NO